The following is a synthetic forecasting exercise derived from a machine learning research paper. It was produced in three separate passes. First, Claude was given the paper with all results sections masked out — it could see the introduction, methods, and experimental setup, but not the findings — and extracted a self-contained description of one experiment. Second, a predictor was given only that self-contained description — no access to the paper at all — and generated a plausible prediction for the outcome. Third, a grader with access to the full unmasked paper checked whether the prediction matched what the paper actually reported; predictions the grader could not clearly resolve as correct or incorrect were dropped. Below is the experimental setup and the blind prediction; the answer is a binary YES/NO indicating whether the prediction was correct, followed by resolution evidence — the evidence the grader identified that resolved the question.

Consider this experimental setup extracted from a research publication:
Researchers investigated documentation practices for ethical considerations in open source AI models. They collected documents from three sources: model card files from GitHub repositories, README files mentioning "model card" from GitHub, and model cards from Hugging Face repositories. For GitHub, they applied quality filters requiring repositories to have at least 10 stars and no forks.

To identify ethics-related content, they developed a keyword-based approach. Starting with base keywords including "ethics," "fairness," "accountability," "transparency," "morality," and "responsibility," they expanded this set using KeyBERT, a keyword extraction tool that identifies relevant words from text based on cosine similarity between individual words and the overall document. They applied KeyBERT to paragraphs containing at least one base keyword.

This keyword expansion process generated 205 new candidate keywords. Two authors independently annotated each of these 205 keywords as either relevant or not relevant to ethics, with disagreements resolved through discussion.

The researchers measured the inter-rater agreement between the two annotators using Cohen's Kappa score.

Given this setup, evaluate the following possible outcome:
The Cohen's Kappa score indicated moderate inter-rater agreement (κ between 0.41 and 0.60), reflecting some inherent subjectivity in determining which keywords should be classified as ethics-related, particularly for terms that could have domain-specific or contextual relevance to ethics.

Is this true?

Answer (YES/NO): NO